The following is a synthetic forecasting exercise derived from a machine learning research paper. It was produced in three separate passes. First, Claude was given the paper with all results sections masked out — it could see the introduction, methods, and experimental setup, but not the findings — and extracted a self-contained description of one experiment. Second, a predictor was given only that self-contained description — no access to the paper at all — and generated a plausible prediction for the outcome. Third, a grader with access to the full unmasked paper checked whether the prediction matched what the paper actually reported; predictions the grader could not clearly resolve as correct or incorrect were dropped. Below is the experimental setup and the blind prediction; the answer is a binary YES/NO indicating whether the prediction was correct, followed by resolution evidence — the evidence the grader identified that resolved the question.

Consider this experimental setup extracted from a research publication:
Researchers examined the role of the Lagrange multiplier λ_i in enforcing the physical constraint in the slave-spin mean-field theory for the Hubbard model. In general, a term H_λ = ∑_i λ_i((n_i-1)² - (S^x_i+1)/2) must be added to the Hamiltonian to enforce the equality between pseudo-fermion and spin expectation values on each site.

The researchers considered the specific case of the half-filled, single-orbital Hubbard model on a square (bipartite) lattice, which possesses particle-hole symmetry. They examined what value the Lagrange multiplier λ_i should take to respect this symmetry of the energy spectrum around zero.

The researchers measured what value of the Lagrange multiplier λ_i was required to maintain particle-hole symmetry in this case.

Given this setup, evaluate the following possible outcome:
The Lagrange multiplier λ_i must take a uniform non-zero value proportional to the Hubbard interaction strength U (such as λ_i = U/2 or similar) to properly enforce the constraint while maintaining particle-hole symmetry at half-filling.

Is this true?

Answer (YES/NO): NO